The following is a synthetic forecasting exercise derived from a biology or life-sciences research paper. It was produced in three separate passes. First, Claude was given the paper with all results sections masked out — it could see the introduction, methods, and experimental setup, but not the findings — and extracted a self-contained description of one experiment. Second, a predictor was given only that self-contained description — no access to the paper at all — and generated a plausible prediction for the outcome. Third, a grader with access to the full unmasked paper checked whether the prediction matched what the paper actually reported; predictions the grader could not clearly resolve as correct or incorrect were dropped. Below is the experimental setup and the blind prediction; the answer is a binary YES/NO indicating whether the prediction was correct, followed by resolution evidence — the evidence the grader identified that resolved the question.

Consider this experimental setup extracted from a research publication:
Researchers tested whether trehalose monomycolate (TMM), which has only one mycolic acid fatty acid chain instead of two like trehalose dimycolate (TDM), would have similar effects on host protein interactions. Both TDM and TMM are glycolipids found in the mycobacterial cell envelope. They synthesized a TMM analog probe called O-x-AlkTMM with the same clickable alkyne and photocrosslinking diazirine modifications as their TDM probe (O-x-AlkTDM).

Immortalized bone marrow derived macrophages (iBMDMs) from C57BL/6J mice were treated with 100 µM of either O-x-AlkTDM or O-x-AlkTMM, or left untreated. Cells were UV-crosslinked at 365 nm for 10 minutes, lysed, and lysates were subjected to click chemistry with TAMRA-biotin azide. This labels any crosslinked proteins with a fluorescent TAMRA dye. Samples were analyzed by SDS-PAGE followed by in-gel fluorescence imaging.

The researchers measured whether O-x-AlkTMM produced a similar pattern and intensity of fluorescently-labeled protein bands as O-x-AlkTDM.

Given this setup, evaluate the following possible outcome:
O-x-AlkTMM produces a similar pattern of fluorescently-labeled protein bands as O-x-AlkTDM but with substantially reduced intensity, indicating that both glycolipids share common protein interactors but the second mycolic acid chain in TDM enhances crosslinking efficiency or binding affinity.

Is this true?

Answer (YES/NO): YES